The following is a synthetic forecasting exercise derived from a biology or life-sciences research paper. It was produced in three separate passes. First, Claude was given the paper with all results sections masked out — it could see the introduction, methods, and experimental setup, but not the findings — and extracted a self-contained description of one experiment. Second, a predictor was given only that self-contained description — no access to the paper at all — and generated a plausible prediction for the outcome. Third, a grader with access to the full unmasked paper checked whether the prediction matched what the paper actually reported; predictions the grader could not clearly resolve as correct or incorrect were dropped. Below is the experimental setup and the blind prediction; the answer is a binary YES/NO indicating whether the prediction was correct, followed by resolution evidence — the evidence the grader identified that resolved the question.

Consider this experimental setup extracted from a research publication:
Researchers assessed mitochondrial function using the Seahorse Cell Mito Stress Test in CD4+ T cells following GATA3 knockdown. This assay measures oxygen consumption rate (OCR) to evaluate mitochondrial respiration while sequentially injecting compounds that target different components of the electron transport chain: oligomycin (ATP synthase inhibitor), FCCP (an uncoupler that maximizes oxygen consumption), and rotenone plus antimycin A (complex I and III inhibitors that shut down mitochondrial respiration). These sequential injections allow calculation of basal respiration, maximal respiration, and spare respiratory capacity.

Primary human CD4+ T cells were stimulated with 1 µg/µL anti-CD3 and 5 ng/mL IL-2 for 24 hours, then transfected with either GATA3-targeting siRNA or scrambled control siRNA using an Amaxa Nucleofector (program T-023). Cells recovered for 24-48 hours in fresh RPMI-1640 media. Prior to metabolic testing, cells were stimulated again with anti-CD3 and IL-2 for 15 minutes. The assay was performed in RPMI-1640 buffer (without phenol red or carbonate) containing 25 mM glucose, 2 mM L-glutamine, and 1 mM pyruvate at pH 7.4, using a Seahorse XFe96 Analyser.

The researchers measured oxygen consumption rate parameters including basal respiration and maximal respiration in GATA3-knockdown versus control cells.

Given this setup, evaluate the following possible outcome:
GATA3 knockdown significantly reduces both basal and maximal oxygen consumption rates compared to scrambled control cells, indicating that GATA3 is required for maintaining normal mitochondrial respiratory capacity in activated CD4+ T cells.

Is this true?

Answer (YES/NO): YES